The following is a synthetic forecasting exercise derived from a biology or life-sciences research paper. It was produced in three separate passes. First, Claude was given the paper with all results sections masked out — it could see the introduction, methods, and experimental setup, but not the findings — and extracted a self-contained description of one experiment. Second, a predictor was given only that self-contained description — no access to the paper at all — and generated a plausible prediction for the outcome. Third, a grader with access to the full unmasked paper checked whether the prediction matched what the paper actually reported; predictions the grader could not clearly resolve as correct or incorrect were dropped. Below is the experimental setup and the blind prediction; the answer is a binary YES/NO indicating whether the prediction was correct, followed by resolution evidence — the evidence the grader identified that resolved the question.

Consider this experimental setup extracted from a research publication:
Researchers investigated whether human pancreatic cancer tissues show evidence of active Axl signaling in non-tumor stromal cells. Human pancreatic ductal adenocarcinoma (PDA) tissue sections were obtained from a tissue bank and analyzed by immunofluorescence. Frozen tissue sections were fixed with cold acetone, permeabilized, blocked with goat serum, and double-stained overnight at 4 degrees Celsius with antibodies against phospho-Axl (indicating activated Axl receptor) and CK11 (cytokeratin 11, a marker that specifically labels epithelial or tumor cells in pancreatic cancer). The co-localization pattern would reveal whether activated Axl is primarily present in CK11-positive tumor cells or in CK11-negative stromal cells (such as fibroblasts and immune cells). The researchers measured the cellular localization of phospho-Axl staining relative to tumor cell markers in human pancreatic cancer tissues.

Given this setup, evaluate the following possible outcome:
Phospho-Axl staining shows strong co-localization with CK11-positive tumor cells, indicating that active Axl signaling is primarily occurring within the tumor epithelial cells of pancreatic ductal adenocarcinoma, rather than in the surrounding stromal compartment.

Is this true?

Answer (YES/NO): NO